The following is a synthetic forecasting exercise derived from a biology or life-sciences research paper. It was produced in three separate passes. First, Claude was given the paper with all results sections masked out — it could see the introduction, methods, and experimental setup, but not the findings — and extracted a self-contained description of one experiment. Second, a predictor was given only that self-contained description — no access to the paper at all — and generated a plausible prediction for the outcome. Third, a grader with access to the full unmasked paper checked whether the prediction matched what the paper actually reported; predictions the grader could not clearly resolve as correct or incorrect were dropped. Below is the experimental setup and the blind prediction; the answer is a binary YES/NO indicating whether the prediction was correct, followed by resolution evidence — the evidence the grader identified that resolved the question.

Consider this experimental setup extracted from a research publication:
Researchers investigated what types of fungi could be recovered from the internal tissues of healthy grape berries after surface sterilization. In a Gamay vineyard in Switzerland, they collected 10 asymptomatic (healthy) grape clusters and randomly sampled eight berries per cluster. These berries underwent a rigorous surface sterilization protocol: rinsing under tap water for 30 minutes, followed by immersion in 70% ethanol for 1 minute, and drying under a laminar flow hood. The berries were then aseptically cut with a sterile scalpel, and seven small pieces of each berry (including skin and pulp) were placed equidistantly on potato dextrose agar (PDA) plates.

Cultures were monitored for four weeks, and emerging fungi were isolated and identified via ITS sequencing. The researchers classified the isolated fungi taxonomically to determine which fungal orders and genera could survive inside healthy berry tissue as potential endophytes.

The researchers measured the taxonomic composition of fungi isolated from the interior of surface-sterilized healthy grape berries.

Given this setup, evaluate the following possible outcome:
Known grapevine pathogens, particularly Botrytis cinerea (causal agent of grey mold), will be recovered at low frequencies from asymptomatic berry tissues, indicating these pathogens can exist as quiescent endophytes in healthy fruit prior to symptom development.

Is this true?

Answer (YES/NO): NO